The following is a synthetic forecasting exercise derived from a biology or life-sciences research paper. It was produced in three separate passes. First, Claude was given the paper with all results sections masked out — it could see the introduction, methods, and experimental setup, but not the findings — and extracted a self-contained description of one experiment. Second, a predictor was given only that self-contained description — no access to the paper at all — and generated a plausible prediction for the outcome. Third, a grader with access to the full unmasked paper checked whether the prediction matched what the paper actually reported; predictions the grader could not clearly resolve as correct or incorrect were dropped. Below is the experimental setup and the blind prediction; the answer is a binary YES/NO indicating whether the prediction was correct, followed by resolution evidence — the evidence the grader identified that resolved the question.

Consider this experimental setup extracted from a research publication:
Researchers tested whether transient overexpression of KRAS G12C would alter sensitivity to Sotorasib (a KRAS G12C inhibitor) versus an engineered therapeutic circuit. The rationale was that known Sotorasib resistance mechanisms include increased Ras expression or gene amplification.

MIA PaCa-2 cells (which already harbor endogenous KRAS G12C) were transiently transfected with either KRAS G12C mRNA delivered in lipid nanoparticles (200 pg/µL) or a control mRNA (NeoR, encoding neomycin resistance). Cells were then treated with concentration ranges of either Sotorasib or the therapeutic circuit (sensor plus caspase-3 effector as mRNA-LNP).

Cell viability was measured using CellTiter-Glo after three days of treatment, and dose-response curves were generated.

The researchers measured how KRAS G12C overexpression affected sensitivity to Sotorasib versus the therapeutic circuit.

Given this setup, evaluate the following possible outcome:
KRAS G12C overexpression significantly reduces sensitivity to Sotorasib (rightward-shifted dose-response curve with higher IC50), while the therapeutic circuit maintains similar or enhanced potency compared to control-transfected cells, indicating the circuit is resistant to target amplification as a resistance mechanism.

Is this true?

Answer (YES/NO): NO